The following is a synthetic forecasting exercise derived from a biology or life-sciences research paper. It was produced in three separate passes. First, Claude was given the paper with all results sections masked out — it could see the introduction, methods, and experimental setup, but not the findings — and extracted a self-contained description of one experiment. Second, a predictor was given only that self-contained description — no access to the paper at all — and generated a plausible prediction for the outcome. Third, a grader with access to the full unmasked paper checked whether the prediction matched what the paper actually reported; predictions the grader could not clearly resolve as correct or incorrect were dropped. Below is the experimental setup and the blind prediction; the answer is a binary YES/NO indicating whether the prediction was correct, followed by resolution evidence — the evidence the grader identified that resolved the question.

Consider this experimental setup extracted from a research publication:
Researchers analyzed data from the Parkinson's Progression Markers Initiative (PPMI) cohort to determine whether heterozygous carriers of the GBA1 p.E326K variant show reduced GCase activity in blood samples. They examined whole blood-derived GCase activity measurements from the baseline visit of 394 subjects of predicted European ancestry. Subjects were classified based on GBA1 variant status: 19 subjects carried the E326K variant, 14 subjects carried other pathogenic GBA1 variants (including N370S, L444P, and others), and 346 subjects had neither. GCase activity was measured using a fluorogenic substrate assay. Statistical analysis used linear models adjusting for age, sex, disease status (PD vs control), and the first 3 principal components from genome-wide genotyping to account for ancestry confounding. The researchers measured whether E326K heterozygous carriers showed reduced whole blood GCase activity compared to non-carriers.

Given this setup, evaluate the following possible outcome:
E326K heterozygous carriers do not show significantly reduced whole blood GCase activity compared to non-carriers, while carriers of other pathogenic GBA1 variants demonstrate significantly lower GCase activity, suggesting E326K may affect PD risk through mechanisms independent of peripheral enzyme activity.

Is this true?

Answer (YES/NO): NO